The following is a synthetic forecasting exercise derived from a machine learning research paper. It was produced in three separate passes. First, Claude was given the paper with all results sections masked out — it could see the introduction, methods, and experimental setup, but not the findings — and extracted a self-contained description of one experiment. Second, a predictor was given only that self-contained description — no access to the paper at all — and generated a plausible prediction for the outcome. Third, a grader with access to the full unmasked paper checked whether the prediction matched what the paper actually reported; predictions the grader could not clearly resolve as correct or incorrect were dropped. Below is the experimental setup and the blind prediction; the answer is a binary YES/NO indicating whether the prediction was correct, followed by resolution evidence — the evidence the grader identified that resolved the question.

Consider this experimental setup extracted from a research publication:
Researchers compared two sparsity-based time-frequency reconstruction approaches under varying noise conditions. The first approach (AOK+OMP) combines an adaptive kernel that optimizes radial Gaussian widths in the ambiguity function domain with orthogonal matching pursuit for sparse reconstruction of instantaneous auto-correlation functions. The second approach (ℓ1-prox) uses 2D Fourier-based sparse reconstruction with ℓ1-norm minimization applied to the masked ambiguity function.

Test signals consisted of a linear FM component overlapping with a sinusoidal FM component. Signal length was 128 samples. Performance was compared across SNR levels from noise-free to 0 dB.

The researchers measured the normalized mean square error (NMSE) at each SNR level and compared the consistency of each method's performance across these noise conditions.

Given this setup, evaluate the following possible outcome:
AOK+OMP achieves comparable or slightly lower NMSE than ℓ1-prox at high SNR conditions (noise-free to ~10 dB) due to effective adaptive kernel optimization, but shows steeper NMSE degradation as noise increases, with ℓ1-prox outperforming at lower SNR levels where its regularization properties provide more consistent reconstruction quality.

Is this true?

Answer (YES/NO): NO